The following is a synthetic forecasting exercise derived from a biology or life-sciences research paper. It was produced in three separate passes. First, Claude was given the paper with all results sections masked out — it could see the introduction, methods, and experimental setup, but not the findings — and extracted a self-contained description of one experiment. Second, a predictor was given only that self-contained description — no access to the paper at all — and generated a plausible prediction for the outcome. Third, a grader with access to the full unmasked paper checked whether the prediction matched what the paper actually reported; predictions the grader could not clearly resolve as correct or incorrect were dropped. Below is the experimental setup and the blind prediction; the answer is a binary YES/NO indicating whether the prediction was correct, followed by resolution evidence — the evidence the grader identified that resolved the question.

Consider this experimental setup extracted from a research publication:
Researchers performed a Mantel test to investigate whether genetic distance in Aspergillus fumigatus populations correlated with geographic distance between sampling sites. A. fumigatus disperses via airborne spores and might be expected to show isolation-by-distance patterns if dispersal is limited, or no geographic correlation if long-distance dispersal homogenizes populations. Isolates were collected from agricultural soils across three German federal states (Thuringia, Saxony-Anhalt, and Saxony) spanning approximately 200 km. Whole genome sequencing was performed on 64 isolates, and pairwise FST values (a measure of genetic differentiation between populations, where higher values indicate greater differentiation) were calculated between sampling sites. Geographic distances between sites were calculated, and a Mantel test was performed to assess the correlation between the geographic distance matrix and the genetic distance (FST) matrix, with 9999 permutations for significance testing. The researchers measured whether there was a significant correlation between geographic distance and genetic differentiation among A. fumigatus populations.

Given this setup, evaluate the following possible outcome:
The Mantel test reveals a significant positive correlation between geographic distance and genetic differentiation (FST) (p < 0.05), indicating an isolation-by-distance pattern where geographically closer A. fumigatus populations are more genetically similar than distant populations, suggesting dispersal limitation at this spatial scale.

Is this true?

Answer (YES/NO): NO